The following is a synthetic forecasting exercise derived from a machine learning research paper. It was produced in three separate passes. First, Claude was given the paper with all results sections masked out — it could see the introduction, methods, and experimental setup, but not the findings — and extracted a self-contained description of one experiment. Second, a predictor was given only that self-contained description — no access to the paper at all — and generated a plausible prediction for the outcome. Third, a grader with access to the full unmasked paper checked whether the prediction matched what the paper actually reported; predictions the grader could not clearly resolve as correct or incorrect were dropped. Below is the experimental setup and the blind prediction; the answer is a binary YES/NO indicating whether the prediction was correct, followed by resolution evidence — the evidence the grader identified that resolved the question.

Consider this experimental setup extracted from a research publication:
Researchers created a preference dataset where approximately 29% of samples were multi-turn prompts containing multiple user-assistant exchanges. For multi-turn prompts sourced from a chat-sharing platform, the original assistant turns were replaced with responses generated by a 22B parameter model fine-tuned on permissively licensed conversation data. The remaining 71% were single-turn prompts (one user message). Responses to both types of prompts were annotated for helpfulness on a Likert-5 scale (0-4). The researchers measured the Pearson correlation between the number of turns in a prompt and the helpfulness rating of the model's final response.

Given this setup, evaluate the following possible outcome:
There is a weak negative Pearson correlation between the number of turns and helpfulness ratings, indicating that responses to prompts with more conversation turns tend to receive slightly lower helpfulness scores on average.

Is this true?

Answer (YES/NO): YES